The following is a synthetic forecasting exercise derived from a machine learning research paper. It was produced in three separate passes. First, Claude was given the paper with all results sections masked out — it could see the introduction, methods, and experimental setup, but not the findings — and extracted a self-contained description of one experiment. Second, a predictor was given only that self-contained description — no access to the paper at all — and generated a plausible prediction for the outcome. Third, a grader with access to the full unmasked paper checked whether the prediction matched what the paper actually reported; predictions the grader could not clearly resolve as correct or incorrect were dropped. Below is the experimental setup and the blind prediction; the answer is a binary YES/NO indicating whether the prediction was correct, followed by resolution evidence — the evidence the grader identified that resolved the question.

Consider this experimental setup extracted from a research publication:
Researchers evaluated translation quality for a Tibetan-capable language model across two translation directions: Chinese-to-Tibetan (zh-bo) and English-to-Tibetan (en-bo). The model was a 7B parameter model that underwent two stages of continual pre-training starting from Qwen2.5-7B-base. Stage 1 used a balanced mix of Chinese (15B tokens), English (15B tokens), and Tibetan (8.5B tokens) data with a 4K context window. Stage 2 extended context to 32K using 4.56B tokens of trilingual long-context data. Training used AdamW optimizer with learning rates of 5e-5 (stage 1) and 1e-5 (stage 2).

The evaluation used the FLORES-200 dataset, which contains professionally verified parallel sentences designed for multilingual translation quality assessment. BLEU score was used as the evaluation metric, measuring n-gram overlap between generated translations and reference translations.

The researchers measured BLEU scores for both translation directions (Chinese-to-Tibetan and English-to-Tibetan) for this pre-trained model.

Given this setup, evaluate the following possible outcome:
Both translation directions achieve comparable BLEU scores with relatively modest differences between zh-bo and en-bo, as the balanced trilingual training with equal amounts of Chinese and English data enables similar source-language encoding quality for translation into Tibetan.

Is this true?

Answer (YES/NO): NO